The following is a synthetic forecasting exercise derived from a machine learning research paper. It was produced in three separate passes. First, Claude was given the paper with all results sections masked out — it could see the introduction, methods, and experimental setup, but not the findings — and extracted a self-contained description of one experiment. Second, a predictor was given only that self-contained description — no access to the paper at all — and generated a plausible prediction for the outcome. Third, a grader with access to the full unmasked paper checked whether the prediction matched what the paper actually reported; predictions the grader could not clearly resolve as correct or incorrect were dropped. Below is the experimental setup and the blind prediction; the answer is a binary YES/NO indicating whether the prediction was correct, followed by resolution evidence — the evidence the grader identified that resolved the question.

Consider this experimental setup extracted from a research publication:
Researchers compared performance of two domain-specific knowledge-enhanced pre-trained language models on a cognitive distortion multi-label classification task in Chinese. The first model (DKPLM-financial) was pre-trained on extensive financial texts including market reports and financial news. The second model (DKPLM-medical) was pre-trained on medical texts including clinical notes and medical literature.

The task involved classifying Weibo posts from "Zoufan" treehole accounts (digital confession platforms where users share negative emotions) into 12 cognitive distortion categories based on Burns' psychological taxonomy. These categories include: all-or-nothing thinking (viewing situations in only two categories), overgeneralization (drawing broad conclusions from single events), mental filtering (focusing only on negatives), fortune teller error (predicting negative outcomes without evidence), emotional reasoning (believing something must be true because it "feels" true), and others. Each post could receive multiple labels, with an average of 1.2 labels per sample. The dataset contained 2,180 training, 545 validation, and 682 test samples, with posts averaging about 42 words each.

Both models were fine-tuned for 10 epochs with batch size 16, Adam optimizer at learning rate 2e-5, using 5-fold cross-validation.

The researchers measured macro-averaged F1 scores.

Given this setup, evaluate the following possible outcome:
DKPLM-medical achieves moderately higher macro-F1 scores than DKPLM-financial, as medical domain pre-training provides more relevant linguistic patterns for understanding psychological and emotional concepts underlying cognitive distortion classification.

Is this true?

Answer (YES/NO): NO